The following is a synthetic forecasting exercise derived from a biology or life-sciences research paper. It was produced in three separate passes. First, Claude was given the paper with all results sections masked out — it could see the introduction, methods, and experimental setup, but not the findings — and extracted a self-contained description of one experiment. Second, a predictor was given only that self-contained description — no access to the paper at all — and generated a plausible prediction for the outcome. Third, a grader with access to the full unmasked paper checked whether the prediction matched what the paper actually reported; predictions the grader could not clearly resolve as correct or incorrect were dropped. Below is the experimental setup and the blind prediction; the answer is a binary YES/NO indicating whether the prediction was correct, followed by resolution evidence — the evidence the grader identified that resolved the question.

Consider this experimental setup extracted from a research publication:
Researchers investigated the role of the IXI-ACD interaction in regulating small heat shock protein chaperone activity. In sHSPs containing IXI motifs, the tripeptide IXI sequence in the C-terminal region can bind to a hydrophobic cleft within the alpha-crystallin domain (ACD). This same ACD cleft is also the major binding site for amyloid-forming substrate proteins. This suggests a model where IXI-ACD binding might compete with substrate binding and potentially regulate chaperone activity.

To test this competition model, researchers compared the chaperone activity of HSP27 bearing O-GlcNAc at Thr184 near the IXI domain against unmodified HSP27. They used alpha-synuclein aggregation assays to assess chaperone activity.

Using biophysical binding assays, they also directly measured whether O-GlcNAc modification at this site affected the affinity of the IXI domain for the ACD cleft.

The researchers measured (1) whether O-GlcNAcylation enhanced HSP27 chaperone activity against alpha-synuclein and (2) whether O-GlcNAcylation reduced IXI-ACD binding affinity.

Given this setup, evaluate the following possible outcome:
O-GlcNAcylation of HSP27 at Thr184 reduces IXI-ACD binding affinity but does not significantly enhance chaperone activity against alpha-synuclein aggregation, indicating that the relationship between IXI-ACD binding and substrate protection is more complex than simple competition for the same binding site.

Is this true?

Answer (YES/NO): NO